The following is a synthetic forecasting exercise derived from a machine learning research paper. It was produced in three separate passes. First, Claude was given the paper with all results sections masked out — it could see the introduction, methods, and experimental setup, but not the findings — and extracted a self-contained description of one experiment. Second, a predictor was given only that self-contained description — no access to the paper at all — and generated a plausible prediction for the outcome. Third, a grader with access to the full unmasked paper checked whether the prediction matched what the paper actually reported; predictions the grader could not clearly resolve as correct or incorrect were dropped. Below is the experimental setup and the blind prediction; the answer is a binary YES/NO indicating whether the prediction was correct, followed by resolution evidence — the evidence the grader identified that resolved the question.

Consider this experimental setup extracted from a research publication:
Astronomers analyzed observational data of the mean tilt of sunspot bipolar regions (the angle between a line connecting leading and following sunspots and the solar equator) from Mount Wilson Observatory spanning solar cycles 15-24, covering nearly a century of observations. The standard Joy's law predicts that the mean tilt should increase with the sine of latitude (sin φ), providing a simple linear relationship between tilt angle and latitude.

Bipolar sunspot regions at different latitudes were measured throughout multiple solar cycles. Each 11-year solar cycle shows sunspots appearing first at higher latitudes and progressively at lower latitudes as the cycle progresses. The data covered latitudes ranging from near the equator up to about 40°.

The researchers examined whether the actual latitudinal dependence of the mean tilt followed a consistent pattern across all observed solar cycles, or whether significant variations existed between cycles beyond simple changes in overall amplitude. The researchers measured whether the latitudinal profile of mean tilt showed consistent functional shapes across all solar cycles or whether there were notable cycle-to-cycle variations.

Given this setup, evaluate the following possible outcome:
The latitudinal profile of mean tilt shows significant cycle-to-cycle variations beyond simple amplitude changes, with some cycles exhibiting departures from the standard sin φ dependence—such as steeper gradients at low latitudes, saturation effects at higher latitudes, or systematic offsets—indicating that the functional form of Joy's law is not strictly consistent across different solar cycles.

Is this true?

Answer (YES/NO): YES